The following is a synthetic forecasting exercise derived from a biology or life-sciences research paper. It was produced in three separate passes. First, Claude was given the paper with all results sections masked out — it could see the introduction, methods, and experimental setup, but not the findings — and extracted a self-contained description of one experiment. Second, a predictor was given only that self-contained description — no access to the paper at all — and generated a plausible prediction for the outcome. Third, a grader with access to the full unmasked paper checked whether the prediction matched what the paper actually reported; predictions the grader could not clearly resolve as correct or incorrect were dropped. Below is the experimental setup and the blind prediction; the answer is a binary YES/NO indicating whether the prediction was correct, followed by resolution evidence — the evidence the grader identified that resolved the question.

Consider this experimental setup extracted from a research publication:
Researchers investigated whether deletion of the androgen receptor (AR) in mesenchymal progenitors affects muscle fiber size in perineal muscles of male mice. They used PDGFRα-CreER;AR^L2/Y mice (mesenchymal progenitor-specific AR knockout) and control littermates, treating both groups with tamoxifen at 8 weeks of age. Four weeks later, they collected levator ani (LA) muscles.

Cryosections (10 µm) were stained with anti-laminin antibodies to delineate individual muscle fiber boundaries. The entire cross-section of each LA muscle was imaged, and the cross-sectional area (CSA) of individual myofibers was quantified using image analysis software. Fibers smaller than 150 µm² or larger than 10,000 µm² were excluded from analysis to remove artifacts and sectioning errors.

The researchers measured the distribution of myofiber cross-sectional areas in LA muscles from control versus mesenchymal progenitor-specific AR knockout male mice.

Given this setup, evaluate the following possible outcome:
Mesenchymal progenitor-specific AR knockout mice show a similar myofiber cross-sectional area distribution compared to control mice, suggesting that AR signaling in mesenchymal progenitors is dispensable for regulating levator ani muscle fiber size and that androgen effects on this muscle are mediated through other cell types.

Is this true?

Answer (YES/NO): NO